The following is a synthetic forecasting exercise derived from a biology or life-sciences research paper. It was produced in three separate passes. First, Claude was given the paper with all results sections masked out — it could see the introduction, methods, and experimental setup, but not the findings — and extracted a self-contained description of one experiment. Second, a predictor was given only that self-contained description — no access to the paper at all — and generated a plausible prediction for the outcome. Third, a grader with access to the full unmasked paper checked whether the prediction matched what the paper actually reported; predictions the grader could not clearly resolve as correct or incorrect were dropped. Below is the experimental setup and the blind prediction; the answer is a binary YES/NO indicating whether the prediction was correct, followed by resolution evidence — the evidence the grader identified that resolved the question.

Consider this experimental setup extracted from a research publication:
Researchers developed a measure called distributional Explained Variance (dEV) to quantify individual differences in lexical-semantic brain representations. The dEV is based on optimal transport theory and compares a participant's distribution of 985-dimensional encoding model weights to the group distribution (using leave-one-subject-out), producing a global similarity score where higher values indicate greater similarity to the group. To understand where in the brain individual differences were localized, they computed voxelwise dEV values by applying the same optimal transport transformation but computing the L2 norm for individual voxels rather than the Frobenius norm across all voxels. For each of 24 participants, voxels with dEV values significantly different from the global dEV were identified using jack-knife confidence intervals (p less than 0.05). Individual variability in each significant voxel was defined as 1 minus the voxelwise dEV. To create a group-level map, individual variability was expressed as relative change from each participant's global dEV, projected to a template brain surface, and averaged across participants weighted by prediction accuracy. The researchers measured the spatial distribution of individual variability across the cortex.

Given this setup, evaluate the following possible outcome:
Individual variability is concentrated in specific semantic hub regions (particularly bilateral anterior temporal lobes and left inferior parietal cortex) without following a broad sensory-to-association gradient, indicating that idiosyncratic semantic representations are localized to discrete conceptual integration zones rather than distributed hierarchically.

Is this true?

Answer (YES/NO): NO